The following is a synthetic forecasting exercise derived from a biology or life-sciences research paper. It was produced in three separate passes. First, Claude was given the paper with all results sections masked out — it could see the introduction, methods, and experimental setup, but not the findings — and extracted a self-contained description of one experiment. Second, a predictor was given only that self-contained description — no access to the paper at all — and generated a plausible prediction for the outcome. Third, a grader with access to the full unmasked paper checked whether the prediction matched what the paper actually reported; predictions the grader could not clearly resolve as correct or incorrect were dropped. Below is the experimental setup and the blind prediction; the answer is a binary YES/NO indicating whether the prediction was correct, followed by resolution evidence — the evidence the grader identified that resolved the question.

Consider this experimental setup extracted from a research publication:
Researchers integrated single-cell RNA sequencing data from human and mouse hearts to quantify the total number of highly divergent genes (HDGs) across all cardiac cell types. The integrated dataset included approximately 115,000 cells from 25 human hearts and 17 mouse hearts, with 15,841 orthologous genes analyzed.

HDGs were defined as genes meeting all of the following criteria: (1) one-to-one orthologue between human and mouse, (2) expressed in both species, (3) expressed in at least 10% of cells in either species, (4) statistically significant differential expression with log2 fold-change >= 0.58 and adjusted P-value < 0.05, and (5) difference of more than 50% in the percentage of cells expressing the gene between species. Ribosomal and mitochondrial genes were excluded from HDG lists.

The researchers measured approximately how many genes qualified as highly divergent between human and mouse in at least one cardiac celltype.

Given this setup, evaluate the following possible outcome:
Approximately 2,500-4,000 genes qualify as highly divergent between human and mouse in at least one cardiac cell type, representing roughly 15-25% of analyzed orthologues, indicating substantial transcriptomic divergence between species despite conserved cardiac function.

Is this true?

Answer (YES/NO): NO